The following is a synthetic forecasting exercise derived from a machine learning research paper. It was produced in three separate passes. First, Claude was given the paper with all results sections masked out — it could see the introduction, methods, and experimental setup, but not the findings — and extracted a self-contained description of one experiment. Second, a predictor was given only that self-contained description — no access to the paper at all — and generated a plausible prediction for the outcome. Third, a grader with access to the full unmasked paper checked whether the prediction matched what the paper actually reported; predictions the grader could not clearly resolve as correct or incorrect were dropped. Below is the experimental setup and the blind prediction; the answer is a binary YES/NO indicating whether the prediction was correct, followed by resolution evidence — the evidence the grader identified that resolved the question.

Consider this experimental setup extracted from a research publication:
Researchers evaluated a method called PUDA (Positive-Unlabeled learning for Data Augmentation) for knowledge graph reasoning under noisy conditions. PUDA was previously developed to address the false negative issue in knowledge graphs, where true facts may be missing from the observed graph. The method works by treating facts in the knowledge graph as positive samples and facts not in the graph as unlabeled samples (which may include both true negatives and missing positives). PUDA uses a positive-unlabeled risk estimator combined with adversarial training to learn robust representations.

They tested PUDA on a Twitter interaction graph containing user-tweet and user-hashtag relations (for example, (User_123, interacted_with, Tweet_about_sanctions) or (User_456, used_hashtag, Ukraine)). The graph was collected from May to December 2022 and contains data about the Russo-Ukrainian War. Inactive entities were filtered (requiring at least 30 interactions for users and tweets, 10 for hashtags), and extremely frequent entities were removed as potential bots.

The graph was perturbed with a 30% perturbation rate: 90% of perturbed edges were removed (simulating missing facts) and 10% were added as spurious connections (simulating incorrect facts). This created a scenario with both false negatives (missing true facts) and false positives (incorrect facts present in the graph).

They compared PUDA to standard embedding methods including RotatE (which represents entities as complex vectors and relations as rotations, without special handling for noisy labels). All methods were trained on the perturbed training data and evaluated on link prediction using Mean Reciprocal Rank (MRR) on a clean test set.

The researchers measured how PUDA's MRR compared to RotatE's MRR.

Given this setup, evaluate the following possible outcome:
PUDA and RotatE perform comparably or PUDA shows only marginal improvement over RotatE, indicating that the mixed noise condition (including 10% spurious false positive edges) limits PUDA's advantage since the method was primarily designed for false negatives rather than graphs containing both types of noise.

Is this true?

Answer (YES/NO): NO